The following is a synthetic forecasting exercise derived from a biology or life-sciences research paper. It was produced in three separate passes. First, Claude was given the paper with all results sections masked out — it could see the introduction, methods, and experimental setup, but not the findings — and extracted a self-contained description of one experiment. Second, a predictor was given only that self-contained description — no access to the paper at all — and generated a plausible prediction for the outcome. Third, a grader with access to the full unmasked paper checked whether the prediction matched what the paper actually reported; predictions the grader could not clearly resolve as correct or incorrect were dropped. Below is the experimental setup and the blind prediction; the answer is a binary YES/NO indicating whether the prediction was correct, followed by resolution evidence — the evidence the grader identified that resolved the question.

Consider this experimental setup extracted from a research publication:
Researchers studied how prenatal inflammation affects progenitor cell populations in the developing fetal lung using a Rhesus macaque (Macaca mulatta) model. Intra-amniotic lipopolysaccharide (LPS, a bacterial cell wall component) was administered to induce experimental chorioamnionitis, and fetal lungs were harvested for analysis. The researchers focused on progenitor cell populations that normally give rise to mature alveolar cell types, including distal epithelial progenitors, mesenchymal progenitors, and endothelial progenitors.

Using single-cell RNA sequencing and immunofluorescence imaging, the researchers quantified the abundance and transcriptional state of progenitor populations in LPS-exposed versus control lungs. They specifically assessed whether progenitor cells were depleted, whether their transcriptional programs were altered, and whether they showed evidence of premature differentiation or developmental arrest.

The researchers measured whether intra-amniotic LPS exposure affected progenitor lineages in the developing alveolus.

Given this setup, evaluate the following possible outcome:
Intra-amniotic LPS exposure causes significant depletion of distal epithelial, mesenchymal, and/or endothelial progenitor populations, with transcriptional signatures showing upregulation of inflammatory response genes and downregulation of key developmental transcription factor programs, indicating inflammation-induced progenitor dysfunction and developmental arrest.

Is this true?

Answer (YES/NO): YES